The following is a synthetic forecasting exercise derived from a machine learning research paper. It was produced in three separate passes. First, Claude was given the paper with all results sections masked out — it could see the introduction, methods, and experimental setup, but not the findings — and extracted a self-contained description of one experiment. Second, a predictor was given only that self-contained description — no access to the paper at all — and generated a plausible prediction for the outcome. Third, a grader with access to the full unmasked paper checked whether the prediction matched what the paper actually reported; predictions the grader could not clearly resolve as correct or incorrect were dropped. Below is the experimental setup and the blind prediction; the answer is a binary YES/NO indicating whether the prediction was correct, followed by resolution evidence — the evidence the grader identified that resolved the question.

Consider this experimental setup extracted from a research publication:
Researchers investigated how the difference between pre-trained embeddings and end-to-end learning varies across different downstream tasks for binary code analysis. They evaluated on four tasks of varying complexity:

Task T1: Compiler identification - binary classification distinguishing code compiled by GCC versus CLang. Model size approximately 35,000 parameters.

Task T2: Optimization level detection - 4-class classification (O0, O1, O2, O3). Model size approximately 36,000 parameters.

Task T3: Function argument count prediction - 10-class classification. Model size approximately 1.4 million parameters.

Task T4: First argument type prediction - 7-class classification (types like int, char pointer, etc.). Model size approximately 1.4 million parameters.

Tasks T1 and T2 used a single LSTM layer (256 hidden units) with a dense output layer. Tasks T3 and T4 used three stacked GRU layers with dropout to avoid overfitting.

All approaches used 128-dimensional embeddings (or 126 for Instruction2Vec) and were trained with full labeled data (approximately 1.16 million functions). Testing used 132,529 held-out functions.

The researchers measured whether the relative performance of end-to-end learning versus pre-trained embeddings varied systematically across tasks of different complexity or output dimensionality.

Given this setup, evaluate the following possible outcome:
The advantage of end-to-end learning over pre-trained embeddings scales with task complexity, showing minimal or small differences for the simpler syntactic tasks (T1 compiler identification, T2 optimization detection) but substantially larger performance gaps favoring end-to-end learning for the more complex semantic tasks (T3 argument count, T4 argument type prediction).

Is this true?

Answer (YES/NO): NO